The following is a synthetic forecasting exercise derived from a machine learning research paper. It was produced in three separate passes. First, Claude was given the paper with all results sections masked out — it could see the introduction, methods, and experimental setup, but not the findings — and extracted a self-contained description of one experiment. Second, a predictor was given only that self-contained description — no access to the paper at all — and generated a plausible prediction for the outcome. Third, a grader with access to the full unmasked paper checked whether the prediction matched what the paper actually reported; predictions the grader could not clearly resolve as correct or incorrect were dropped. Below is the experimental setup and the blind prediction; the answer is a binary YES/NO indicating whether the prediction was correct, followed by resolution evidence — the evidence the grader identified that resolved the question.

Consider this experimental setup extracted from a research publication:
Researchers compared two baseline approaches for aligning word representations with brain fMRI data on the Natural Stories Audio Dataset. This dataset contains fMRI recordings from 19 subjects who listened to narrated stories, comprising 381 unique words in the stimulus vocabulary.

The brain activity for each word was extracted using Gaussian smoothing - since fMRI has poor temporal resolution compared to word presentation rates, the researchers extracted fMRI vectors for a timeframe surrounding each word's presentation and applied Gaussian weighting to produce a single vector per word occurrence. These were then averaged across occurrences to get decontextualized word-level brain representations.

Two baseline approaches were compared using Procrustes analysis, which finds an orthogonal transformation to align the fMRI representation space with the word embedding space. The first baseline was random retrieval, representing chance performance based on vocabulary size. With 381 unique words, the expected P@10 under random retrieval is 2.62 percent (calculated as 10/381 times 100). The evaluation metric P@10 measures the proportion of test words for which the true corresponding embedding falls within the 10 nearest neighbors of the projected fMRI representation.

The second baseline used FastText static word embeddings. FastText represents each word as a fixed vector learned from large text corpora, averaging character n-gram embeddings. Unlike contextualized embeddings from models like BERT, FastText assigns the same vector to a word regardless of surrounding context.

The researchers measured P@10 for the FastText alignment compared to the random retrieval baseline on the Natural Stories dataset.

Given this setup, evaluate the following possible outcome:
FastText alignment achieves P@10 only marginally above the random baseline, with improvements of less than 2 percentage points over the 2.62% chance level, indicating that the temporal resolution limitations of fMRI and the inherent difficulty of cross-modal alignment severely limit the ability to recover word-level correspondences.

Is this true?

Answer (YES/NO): NO